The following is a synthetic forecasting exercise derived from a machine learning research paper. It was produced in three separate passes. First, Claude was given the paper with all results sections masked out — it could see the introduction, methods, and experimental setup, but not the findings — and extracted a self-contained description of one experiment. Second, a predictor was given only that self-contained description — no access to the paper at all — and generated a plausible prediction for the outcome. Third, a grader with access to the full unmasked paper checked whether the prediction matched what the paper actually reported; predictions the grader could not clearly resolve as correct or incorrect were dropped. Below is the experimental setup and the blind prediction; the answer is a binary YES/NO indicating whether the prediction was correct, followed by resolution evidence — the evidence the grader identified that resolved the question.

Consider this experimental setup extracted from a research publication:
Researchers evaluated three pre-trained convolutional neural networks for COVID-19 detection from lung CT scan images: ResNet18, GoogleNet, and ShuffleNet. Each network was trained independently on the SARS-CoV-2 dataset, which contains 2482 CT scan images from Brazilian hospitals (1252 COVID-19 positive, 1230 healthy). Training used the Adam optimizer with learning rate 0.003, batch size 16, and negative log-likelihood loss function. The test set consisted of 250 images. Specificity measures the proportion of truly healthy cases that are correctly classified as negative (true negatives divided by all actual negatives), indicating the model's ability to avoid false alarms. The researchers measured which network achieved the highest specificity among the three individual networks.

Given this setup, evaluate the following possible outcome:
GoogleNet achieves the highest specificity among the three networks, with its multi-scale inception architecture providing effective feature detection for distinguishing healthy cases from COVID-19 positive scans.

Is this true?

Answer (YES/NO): NO